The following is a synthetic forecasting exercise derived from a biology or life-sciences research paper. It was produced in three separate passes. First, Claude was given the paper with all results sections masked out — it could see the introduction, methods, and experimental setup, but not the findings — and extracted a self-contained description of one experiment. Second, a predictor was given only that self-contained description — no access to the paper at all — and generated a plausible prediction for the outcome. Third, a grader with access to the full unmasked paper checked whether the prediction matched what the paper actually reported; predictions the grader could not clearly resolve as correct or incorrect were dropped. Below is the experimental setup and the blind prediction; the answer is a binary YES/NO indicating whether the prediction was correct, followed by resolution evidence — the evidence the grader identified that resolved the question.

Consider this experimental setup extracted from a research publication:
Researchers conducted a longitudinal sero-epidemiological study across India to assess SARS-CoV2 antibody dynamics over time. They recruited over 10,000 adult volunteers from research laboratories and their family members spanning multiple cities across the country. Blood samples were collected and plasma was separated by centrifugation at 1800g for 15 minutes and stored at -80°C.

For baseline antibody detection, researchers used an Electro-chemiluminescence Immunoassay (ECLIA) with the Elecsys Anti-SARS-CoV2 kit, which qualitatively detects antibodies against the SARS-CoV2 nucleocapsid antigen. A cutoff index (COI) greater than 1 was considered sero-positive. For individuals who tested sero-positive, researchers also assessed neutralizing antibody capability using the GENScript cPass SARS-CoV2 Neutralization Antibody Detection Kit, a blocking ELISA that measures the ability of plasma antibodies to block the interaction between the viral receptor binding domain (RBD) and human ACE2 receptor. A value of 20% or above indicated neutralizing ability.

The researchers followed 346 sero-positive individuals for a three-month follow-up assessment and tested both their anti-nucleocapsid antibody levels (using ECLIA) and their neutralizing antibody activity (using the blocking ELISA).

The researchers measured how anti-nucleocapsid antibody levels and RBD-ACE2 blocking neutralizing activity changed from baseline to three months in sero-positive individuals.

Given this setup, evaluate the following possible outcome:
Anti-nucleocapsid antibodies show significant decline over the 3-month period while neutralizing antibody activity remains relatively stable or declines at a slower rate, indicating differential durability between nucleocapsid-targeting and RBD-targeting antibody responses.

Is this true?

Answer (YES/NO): NO